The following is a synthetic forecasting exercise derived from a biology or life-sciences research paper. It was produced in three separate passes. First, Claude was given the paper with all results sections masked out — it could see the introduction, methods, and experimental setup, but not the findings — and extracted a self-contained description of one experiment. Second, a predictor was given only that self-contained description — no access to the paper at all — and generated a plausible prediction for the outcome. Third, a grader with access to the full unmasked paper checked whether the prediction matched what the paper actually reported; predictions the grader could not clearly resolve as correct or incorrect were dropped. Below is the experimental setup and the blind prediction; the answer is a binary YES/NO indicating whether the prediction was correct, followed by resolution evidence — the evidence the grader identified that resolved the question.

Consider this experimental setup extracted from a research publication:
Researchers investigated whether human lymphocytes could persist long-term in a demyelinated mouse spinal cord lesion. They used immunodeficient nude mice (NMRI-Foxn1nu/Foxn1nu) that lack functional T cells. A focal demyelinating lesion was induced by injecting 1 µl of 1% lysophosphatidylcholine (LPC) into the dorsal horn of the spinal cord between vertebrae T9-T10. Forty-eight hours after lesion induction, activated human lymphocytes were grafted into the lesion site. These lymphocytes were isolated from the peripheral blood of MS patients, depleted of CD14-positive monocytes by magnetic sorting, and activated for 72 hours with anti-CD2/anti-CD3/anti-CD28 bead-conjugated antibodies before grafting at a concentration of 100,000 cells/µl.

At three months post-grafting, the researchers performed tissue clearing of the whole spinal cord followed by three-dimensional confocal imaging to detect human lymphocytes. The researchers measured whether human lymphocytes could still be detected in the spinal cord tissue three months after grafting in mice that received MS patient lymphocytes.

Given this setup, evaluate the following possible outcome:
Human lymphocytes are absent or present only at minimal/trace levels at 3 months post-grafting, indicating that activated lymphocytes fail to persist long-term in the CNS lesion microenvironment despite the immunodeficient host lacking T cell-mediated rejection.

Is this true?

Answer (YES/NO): NO